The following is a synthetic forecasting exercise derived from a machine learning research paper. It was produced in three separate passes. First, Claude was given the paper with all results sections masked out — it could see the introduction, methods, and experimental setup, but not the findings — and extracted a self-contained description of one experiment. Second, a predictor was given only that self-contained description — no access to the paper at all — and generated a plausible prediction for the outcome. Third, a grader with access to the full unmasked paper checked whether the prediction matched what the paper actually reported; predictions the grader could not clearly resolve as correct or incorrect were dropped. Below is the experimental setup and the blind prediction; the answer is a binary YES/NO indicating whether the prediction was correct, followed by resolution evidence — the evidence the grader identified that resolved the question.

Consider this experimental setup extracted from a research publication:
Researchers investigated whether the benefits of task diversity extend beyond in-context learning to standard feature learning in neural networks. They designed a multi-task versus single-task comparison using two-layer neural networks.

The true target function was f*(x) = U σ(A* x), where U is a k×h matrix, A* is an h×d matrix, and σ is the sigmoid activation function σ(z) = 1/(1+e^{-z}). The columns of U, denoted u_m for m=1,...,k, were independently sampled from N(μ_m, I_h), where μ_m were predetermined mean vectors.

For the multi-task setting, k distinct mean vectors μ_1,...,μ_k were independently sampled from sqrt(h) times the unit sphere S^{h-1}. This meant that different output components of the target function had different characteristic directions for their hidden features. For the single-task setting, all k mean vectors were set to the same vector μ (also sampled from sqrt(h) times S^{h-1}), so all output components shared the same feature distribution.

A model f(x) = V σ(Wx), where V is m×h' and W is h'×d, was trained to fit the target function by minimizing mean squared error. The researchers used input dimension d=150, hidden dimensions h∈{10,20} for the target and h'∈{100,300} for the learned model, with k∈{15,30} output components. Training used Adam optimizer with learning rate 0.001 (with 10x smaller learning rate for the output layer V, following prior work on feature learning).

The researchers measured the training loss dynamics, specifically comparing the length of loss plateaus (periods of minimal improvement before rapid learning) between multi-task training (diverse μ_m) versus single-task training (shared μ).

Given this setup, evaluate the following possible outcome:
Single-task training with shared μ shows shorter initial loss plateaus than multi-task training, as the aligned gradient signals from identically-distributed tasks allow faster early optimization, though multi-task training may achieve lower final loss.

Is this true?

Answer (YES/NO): NO